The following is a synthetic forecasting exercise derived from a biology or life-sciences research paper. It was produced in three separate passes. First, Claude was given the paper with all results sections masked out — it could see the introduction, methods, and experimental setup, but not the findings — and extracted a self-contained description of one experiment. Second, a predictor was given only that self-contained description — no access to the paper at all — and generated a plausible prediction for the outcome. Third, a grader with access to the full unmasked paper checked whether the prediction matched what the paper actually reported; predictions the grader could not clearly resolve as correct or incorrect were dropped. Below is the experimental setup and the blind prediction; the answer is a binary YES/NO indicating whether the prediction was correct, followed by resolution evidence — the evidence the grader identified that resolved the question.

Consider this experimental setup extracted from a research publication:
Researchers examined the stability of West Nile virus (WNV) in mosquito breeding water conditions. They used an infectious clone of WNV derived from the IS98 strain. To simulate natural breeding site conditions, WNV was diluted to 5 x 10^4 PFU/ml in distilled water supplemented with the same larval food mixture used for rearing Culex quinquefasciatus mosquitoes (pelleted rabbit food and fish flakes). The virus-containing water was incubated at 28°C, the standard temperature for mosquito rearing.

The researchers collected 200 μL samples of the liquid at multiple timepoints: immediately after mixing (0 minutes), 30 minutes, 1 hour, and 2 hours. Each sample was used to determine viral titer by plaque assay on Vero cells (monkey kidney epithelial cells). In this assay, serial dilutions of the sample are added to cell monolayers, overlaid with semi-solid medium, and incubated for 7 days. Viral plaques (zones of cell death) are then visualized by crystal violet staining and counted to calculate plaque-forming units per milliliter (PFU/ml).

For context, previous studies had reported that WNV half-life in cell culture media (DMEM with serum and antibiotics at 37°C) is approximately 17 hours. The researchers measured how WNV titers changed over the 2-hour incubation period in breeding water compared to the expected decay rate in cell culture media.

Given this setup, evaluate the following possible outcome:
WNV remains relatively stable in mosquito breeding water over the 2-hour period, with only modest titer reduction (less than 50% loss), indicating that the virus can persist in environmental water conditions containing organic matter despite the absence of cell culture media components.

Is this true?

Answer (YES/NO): NO